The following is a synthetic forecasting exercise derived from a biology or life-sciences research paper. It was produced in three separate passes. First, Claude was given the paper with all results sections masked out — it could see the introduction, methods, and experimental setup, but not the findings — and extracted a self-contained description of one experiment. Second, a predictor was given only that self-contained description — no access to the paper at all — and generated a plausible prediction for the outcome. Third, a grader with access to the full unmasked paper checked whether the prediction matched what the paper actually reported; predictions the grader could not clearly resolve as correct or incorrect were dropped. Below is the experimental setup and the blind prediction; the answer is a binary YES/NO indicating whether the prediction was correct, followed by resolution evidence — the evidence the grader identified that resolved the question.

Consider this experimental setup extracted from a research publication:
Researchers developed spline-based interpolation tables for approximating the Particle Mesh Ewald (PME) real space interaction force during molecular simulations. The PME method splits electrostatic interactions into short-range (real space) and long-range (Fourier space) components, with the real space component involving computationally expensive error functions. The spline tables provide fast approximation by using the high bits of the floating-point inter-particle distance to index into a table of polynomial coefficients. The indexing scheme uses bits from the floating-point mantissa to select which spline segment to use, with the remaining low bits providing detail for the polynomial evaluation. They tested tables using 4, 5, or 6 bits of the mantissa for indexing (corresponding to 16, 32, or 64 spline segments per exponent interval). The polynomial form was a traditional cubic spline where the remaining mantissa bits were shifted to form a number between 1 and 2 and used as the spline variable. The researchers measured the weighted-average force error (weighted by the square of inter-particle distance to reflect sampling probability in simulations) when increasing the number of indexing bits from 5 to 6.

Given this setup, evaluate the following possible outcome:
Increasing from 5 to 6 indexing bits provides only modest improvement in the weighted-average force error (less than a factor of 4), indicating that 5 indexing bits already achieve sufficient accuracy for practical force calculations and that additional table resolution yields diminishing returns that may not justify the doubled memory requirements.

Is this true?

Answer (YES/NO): YES